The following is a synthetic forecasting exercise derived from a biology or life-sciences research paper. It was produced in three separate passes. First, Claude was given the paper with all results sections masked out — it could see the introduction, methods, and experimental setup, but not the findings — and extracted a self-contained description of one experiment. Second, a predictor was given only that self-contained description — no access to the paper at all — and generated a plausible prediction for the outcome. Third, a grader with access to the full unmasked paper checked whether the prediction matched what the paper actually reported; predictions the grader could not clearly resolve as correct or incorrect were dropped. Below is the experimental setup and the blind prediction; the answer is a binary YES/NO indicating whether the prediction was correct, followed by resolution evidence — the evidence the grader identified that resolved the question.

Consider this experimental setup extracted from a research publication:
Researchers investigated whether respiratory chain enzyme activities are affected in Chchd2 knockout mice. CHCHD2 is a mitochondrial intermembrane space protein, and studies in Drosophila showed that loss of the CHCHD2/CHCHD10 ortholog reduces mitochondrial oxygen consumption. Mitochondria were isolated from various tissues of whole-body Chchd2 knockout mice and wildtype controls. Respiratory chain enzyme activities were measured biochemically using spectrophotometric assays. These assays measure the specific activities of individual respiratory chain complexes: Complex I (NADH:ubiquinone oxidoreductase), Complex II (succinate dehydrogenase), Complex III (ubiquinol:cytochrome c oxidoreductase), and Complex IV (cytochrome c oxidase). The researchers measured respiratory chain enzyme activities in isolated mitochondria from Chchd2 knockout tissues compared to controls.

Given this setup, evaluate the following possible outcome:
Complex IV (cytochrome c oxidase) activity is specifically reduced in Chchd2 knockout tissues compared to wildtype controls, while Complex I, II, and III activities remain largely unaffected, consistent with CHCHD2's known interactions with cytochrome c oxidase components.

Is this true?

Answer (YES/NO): NO